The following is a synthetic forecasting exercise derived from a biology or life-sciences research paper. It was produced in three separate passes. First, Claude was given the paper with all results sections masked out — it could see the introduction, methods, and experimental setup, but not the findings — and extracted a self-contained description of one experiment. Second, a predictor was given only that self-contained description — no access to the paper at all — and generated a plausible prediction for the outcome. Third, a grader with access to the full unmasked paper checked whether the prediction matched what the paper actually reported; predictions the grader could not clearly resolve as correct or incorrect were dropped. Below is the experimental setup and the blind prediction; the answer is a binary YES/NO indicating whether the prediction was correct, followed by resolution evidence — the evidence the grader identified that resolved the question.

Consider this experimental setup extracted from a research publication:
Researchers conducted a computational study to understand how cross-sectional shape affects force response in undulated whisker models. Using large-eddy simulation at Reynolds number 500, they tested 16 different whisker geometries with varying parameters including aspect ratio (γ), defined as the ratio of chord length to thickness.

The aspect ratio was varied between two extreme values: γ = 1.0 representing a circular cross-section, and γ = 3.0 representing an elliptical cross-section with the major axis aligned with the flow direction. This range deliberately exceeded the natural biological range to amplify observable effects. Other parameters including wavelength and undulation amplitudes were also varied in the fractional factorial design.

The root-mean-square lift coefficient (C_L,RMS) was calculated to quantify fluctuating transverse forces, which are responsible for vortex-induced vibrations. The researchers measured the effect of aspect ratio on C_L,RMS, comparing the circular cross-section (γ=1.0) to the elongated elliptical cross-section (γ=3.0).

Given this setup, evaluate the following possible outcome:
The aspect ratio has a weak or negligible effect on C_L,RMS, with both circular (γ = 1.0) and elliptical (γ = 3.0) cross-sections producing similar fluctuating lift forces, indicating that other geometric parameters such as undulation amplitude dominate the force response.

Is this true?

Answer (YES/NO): NO